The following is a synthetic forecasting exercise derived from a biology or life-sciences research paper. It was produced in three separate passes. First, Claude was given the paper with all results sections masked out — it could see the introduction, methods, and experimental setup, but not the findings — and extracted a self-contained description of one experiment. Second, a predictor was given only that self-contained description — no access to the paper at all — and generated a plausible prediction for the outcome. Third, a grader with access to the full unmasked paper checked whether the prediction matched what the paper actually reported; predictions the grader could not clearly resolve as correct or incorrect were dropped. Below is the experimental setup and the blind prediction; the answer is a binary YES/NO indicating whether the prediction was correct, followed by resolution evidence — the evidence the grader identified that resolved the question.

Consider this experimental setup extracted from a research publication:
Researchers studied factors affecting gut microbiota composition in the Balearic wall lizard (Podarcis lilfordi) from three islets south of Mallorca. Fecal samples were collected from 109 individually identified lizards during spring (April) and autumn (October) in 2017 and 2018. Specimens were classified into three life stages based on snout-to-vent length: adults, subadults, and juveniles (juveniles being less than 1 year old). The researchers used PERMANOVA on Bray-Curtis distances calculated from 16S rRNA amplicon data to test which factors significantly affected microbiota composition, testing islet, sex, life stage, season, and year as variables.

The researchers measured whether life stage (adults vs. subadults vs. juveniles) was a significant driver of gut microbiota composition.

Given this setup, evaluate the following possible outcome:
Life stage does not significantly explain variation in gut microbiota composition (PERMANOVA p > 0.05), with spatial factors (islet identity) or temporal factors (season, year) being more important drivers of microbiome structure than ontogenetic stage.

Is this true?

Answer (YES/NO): NO